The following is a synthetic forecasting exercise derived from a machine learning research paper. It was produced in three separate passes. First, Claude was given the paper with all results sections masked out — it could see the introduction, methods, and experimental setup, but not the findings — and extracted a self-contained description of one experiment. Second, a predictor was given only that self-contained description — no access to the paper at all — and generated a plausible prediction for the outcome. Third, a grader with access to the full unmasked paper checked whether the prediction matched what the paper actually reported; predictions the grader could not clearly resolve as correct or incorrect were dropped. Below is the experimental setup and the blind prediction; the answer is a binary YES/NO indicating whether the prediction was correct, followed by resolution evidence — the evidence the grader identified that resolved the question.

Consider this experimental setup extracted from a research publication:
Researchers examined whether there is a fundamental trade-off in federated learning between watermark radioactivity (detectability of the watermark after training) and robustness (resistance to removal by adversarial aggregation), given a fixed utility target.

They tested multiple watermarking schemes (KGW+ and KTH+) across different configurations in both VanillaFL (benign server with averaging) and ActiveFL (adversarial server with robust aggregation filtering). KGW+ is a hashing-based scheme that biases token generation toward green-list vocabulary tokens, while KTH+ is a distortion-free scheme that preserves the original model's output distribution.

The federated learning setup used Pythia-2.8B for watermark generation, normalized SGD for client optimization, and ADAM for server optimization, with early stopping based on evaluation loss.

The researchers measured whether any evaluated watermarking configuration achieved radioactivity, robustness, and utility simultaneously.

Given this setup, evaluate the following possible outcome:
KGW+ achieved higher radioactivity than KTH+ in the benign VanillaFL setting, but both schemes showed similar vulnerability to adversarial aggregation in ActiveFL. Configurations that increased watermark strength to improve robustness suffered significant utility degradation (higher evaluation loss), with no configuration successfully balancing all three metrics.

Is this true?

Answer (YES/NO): NO